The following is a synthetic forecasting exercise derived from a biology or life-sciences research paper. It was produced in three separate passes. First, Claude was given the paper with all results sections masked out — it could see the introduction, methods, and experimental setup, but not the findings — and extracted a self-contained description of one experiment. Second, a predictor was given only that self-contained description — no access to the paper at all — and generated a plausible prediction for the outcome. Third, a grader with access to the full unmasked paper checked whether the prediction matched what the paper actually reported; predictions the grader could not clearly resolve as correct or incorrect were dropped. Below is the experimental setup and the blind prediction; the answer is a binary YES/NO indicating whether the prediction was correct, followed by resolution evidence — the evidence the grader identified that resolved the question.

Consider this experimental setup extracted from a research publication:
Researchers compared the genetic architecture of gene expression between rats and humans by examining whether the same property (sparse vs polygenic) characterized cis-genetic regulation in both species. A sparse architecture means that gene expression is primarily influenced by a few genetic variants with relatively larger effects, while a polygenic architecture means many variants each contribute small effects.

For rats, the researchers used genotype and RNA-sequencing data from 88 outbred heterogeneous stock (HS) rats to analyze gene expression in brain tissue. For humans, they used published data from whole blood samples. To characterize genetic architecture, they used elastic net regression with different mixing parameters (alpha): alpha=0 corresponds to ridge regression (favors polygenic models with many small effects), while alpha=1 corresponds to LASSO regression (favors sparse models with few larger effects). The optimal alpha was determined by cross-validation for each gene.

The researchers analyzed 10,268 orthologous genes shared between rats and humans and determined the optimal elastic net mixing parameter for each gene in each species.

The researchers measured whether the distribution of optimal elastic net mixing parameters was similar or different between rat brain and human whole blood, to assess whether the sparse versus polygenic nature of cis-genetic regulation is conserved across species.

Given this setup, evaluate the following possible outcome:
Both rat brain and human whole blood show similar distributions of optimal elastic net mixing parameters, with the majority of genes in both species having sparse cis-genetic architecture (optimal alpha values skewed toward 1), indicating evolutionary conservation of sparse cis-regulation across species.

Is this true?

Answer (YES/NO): YES